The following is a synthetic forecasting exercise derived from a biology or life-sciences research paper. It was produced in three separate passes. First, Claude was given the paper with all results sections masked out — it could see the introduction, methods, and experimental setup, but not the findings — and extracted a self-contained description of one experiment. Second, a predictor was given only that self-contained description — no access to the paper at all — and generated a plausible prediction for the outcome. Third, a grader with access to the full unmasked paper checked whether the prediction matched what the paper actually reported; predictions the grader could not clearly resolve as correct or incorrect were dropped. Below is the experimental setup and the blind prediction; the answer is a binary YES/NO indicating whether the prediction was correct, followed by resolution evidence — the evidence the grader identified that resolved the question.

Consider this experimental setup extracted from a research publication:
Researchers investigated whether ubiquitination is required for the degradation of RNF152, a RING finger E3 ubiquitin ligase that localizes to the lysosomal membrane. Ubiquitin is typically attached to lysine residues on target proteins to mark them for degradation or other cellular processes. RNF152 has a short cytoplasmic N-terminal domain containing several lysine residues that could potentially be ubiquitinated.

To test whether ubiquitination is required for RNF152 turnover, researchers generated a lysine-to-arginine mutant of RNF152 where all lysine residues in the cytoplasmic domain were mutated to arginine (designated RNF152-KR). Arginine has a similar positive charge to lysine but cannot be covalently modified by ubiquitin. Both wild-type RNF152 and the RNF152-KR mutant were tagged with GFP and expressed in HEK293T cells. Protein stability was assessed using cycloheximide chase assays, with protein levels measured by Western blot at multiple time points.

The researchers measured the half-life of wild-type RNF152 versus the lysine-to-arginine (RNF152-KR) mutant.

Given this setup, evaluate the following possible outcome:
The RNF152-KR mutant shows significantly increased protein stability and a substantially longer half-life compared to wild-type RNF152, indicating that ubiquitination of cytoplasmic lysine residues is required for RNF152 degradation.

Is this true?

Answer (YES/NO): YES